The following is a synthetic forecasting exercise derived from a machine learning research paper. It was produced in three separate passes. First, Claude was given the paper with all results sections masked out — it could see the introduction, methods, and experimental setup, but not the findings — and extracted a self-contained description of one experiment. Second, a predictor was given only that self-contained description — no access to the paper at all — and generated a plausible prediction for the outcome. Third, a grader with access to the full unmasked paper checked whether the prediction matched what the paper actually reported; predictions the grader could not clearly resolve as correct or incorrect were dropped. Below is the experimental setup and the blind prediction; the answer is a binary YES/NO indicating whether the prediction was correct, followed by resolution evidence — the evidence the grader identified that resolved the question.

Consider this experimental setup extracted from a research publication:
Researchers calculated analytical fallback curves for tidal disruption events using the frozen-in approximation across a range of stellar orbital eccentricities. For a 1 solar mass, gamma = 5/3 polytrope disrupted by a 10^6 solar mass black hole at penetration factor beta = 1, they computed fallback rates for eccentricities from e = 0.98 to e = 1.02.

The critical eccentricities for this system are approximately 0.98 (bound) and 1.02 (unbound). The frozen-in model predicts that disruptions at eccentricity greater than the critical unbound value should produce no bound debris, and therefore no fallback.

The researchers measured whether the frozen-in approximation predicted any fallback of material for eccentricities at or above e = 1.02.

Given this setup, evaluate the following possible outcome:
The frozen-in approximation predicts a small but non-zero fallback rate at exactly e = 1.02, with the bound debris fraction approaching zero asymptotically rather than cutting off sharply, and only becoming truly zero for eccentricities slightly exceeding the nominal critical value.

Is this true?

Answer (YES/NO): NO